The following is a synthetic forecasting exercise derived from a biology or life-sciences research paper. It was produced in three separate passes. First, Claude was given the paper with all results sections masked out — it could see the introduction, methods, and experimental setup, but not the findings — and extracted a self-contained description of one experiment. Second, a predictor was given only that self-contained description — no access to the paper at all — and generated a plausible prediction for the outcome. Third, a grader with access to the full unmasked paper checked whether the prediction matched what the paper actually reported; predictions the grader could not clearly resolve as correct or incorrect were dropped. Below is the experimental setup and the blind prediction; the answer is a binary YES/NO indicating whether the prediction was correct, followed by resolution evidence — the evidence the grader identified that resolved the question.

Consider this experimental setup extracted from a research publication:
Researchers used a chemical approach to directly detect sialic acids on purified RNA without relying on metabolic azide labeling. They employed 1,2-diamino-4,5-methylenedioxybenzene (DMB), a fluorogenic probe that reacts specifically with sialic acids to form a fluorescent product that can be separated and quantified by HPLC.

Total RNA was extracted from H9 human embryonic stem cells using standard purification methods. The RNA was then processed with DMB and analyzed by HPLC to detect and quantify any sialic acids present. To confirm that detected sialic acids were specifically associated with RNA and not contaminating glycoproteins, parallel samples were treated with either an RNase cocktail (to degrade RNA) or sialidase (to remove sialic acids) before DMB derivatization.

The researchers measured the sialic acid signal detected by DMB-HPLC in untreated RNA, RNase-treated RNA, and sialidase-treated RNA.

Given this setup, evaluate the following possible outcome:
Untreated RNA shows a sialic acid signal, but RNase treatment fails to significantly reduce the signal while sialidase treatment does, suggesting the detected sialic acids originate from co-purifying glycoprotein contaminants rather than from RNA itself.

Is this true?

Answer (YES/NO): NO